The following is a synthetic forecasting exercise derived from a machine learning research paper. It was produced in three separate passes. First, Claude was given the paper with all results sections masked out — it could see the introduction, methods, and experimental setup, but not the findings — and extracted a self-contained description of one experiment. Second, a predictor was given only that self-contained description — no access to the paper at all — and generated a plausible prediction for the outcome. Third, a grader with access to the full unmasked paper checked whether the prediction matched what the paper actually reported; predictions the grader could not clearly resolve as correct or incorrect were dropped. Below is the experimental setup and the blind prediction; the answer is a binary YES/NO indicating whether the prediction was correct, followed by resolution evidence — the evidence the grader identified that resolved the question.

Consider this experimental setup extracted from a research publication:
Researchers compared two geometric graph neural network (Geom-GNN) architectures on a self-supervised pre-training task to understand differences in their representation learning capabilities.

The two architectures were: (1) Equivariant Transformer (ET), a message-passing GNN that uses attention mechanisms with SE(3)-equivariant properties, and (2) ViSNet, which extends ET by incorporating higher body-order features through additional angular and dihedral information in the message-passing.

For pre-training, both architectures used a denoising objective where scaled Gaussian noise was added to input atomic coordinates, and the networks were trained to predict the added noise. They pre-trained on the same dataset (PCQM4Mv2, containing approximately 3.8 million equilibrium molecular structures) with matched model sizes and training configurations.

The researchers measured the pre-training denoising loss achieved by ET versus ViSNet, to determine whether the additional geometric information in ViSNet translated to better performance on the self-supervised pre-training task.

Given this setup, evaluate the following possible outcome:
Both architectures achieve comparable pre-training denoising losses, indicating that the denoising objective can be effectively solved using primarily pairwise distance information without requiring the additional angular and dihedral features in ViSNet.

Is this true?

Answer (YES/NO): NO